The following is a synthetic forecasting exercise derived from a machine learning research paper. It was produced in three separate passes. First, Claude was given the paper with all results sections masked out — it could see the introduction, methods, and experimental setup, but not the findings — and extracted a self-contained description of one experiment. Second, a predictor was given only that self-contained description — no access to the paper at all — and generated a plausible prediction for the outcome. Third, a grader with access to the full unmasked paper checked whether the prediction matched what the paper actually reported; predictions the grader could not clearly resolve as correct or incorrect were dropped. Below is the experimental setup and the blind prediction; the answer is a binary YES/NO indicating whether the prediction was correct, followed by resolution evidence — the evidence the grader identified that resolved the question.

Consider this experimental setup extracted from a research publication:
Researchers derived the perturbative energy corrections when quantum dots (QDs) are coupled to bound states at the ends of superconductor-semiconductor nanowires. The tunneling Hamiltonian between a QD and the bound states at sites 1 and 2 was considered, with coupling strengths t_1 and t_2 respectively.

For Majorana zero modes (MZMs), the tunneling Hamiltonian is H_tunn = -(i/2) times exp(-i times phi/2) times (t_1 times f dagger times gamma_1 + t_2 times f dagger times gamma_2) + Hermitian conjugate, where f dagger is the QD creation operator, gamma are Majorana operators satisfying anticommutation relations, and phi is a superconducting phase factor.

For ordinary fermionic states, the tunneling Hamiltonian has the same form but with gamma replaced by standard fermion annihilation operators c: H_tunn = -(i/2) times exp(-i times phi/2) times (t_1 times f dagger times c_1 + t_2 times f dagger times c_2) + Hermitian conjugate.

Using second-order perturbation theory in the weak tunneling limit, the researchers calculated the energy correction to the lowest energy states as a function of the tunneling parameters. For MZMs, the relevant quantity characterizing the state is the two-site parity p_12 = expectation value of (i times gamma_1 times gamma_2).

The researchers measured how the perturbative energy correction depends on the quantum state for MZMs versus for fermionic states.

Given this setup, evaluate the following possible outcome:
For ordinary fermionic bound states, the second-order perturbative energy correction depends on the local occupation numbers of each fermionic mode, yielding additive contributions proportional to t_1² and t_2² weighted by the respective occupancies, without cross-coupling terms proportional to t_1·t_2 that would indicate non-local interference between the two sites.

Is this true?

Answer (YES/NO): NO